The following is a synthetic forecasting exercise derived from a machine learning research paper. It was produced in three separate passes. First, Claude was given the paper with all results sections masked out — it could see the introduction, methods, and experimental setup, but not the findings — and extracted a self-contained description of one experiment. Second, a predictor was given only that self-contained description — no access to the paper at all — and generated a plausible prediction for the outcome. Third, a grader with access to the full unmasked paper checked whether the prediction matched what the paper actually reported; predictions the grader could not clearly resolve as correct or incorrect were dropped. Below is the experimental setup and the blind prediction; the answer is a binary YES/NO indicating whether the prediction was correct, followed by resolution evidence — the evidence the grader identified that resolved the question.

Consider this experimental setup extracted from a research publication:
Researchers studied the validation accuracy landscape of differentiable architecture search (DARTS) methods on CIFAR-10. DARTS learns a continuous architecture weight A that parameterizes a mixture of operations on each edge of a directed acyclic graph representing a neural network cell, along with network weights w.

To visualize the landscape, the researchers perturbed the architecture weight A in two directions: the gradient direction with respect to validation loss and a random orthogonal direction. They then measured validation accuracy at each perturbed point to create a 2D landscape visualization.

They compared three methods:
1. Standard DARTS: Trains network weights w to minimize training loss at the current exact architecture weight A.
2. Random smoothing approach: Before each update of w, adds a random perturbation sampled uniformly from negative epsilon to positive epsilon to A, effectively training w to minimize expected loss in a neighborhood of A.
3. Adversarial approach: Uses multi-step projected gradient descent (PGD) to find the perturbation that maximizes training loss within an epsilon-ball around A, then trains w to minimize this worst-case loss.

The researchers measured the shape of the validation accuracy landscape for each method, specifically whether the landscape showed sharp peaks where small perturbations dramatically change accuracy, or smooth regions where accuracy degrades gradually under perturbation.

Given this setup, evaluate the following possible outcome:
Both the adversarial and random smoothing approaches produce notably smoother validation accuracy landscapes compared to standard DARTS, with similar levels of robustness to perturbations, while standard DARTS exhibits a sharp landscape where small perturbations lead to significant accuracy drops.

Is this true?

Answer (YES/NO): NO